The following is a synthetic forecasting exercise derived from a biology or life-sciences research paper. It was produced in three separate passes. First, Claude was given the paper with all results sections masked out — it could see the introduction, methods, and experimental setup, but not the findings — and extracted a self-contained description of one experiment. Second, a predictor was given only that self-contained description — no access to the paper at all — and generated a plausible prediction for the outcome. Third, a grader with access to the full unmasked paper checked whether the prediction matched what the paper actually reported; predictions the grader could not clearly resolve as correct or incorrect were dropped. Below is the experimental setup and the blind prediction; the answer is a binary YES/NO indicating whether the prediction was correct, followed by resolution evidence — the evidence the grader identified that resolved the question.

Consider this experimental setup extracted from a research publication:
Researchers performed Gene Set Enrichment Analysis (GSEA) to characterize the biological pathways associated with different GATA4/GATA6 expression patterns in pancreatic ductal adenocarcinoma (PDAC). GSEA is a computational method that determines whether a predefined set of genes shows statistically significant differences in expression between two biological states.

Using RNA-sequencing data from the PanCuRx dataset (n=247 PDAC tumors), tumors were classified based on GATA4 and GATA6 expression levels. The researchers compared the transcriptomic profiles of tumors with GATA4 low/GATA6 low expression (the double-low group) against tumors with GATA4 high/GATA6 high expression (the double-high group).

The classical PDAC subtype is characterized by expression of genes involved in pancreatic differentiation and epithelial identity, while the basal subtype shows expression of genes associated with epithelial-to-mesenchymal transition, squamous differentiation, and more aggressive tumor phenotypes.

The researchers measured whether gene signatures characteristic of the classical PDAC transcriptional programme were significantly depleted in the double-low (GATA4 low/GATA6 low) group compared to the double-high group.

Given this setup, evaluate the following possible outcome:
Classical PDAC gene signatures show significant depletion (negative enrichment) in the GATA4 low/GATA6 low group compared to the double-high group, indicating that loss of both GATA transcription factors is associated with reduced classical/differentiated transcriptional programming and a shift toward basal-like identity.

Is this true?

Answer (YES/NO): YES